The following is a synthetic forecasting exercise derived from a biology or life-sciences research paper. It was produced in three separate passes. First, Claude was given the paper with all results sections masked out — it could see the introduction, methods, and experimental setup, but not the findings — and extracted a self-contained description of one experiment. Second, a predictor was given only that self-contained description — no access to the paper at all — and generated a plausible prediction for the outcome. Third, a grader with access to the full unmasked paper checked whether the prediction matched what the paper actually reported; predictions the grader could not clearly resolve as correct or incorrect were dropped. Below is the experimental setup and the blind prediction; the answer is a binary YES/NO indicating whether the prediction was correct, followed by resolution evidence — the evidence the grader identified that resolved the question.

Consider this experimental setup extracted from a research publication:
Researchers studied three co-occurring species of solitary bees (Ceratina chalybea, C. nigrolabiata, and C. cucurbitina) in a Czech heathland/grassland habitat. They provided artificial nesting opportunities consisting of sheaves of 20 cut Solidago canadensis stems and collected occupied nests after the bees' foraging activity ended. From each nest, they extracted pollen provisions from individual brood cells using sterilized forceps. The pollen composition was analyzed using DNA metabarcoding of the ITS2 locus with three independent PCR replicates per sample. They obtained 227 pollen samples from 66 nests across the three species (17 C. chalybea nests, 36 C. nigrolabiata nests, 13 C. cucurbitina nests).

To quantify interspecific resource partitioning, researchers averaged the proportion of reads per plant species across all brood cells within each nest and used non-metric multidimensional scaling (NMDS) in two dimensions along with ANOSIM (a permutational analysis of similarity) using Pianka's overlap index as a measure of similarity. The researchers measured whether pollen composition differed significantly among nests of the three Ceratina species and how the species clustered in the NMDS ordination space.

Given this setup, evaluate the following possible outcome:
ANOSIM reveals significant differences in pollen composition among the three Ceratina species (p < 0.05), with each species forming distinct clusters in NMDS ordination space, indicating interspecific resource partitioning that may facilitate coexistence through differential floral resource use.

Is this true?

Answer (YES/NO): NO